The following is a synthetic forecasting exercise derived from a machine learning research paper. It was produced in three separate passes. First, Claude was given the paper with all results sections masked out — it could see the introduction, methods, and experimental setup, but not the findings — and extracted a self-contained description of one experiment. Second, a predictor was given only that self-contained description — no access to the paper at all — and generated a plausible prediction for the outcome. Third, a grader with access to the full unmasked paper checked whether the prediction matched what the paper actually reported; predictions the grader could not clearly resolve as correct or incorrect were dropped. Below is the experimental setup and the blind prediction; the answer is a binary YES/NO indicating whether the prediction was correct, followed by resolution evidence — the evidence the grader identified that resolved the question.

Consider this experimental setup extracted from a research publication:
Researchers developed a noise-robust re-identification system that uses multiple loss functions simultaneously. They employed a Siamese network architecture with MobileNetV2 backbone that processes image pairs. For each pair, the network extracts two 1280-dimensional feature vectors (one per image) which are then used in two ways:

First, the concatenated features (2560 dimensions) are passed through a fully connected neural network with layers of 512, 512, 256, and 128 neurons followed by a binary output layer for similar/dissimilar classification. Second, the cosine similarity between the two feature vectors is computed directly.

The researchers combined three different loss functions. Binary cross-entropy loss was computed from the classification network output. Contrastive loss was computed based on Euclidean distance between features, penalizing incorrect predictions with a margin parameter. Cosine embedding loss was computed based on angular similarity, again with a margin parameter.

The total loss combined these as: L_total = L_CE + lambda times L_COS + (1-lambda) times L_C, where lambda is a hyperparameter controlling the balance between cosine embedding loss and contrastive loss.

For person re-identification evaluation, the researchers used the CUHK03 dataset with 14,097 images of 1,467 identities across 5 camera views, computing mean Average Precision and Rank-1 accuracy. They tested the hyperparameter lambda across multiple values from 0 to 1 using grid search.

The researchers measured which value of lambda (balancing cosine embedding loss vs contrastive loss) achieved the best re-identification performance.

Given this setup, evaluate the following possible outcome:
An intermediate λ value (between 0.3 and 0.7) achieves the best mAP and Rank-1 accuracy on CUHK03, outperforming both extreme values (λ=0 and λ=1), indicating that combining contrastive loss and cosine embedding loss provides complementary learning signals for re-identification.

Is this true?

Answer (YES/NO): YES